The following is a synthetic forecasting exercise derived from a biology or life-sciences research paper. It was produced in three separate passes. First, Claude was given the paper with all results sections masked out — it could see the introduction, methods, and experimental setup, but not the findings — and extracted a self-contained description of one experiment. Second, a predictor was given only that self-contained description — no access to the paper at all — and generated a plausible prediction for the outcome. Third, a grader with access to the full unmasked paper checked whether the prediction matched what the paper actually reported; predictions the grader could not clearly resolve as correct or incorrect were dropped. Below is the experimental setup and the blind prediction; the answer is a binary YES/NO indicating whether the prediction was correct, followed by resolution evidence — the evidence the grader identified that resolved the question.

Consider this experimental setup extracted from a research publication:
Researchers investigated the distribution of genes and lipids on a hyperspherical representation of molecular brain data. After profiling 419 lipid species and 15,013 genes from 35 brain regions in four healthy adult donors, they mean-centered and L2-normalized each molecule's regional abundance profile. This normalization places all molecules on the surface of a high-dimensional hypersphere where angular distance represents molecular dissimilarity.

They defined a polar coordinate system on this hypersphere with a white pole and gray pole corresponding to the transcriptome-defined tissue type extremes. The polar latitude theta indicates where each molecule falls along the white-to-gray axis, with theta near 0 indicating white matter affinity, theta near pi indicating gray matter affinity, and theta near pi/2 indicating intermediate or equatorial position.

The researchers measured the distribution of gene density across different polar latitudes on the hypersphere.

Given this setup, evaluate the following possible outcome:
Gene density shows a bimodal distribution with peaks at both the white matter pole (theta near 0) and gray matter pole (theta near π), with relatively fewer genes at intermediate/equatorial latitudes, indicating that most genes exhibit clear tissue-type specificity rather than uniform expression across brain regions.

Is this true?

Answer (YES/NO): YES